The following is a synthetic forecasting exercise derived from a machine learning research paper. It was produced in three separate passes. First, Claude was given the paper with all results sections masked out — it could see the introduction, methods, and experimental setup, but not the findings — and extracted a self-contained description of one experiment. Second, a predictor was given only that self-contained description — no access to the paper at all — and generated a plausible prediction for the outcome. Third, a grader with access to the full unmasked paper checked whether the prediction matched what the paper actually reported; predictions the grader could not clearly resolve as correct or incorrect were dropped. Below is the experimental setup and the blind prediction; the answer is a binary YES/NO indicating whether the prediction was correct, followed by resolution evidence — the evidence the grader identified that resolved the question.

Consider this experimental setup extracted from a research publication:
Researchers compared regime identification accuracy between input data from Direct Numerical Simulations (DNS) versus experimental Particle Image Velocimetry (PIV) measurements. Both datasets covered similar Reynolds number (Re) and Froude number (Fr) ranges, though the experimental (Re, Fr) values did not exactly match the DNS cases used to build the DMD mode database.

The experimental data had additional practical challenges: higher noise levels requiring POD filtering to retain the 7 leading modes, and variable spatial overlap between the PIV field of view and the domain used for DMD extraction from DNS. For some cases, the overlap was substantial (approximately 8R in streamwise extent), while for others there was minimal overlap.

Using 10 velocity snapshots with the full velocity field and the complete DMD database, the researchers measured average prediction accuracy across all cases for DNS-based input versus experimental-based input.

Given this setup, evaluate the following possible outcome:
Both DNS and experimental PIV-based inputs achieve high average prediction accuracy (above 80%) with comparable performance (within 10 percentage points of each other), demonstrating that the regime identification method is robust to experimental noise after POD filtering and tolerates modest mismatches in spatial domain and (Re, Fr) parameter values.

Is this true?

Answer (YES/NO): NO